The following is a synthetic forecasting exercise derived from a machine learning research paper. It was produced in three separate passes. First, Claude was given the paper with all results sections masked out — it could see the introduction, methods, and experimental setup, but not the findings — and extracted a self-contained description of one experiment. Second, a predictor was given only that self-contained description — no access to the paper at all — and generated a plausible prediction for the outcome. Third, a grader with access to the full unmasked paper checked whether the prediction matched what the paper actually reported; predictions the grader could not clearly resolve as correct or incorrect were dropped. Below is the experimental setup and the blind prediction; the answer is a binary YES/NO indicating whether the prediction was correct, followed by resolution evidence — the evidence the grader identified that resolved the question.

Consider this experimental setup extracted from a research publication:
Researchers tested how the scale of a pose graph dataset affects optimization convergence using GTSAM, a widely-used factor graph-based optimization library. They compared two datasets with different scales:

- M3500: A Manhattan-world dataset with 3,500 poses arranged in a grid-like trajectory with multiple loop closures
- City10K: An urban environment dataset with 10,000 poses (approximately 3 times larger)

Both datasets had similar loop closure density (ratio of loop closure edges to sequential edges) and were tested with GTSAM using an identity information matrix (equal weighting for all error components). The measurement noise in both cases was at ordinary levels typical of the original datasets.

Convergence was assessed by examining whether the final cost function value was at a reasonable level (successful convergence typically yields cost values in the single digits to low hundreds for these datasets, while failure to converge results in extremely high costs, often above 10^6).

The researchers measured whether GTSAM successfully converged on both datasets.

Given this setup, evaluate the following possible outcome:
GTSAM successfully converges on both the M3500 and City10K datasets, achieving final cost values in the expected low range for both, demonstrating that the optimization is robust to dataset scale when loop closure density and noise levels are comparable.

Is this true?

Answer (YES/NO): NO